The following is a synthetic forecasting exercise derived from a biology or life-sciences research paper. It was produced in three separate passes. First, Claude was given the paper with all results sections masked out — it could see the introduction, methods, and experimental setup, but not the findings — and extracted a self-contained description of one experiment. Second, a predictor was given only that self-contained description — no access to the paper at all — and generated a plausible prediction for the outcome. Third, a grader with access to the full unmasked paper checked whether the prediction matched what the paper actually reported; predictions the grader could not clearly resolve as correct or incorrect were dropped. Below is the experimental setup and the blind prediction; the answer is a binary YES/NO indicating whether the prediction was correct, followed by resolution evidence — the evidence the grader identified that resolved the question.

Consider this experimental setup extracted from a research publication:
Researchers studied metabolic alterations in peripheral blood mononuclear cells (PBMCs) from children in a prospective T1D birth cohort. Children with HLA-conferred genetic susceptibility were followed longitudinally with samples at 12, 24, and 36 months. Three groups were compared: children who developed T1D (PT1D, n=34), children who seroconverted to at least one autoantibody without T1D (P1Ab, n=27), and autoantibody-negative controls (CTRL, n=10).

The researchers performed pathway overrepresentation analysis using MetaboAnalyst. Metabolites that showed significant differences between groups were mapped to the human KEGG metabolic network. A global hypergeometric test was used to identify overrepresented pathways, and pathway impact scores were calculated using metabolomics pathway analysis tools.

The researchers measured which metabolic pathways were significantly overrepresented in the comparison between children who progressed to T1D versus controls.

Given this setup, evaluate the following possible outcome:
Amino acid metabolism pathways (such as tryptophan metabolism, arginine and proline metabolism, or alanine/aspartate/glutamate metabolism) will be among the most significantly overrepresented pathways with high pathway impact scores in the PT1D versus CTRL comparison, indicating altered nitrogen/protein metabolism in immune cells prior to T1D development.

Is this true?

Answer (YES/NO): YES